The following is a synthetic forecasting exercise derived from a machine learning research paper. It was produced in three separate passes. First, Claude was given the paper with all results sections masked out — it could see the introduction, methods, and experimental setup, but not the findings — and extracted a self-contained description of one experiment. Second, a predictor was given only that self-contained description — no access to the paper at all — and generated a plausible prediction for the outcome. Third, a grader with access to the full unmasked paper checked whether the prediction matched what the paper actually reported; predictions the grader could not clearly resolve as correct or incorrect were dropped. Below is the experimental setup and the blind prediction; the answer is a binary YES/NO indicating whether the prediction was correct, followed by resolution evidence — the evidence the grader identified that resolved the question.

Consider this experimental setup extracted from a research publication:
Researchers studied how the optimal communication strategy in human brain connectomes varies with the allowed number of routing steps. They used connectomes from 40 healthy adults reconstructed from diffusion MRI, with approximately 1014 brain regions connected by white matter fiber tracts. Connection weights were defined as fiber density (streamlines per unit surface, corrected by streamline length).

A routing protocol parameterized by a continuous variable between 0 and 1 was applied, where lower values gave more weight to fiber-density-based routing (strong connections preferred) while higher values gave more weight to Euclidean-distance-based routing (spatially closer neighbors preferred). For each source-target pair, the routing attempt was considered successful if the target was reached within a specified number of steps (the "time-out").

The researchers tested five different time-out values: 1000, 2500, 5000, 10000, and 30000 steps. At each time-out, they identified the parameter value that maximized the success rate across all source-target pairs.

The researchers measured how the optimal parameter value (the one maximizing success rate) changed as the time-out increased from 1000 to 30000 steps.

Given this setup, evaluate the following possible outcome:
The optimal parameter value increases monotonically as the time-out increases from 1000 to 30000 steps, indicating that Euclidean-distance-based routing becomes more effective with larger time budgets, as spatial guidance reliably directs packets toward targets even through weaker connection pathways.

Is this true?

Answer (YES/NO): NO